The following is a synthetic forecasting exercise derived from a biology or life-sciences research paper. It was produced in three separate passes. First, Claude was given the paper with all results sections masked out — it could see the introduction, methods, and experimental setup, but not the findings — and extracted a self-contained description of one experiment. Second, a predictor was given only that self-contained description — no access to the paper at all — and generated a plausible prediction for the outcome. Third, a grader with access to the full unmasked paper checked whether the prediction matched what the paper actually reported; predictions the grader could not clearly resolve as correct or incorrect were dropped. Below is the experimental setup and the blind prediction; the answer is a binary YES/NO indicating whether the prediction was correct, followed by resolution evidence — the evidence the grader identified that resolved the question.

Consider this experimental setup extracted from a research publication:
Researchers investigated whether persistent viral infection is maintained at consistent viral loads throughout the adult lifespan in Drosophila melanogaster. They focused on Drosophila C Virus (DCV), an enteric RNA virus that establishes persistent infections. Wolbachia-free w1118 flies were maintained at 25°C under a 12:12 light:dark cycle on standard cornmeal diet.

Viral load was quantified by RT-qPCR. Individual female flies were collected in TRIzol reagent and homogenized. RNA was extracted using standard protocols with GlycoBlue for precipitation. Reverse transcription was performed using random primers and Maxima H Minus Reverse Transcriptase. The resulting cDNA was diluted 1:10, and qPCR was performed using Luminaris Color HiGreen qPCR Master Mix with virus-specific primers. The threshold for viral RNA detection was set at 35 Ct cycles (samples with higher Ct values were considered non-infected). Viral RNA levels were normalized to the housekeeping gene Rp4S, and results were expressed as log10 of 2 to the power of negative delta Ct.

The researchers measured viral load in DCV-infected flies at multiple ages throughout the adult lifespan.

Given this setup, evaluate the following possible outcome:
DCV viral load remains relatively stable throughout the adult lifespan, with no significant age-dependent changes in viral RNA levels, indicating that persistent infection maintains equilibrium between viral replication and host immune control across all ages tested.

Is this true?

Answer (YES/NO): YES